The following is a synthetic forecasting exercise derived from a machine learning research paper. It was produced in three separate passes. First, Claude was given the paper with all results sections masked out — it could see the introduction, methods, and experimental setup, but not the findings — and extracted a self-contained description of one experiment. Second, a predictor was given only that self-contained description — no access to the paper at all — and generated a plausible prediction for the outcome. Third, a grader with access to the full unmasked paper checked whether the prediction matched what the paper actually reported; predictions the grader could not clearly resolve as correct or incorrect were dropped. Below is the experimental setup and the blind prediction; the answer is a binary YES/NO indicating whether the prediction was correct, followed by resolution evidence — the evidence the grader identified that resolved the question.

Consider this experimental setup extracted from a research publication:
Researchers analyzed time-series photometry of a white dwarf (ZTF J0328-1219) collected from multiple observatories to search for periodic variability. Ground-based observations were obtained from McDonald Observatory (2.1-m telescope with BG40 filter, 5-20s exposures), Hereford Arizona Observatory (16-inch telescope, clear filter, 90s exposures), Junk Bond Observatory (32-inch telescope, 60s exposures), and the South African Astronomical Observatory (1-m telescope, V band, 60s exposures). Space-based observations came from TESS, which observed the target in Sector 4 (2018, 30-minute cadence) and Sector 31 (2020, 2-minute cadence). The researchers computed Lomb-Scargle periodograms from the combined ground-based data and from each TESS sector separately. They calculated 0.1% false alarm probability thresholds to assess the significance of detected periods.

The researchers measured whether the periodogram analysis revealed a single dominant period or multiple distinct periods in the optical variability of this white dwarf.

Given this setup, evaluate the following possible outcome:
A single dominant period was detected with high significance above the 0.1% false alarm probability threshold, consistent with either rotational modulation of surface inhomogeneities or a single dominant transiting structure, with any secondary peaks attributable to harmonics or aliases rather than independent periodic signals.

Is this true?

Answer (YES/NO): NO